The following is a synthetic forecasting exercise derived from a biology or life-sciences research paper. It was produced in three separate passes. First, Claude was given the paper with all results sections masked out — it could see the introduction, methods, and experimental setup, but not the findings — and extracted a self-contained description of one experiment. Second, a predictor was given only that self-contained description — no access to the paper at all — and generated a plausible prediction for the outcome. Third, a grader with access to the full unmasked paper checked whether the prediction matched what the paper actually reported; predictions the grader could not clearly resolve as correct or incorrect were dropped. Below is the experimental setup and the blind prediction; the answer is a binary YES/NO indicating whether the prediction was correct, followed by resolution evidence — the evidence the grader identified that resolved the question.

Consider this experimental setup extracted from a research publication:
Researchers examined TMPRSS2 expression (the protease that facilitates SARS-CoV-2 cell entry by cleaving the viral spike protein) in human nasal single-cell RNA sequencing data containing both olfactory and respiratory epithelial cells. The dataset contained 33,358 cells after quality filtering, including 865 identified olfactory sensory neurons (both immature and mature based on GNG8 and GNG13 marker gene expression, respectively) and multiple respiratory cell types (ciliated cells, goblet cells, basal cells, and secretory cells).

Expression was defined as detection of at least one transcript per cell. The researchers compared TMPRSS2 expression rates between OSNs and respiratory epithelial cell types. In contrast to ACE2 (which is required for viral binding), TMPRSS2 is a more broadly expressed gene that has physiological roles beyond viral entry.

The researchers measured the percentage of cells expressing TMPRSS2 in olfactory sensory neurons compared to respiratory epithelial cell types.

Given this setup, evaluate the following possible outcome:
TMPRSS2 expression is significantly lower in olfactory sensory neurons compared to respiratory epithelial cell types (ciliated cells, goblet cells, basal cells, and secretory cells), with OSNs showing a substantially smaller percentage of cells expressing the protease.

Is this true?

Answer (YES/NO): YES